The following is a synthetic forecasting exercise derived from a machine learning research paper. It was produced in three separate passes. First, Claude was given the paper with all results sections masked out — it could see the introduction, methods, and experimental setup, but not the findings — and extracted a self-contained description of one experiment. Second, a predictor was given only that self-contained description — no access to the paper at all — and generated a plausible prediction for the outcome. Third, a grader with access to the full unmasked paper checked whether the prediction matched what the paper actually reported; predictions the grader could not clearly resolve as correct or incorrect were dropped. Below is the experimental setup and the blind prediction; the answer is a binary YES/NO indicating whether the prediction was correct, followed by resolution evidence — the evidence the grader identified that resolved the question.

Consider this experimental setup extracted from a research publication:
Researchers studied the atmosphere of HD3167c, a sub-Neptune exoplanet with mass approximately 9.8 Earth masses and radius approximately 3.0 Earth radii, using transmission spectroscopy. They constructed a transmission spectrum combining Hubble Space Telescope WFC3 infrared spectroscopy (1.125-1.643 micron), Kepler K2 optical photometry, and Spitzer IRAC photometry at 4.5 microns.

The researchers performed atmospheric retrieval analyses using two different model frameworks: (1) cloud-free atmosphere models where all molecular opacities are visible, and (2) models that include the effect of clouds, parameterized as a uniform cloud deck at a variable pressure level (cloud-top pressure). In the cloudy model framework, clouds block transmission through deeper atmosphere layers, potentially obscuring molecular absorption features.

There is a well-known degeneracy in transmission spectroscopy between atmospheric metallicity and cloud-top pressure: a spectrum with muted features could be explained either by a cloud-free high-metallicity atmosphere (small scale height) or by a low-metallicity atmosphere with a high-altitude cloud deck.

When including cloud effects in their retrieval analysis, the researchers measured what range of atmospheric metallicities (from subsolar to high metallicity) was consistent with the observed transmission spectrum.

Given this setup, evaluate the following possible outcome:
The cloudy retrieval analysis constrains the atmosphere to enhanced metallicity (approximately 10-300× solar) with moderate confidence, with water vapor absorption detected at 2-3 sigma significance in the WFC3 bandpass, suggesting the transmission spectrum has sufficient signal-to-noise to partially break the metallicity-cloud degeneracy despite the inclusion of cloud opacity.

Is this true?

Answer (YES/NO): NO